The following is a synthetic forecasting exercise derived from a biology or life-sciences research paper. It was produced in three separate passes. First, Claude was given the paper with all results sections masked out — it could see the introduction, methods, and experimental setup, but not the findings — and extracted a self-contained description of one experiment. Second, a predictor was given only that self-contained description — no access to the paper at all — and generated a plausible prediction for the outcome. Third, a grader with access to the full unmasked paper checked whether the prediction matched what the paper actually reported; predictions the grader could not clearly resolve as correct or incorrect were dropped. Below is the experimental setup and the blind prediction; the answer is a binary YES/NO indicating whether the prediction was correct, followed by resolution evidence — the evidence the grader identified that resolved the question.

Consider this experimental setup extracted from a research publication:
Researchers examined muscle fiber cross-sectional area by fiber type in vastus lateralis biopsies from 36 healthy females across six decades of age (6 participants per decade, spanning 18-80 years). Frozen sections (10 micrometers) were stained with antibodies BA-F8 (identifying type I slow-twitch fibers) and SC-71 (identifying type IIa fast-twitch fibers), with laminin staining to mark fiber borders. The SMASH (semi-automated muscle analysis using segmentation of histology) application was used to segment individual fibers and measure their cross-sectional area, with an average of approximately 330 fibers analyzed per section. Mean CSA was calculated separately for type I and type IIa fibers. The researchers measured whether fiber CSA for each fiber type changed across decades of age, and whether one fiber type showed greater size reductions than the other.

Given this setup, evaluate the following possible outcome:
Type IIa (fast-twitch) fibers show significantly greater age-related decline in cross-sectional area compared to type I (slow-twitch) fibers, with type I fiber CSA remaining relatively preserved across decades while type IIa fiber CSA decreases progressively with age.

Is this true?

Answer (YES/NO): NO